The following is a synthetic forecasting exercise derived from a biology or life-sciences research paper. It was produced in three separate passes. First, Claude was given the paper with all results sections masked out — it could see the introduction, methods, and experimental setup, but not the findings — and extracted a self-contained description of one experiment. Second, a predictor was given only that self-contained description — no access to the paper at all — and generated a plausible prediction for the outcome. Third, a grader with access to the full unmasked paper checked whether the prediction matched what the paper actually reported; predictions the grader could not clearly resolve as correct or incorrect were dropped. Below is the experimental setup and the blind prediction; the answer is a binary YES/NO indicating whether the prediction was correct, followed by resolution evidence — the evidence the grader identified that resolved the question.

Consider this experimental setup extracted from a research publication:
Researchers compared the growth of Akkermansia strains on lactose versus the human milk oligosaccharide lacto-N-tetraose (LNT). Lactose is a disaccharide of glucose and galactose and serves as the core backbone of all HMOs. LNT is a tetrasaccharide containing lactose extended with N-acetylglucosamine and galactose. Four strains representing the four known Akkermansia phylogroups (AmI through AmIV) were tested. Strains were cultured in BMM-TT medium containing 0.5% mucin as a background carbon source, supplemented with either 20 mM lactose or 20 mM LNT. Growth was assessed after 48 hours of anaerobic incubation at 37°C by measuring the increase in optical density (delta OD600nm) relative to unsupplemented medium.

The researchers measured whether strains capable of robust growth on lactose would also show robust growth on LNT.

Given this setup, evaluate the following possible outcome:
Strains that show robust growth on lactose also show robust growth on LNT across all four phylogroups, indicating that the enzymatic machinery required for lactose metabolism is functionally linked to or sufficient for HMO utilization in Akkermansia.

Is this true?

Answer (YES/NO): YES